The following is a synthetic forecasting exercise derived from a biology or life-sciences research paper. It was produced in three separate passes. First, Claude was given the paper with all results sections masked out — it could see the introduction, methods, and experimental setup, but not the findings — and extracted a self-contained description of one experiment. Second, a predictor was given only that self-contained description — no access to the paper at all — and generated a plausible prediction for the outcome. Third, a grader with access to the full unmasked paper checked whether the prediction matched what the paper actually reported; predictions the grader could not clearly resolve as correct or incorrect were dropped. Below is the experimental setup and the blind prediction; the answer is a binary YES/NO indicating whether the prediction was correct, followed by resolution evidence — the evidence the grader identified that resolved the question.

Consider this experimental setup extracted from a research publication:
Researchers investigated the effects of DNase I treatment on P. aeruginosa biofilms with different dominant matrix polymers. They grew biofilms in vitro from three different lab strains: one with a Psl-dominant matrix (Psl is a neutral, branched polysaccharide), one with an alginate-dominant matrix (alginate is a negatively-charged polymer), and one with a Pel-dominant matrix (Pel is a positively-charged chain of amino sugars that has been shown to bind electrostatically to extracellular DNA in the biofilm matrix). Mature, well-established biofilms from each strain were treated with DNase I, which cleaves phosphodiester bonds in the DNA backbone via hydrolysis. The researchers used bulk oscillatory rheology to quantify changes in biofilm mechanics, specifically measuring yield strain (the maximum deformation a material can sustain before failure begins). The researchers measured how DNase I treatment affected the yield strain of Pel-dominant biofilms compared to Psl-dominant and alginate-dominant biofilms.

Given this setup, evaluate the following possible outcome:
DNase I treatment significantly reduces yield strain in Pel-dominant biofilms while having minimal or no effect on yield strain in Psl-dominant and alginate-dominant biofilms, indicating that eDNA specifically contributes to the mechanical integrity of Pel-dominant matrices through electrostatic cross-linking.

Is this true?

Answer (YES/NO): NO